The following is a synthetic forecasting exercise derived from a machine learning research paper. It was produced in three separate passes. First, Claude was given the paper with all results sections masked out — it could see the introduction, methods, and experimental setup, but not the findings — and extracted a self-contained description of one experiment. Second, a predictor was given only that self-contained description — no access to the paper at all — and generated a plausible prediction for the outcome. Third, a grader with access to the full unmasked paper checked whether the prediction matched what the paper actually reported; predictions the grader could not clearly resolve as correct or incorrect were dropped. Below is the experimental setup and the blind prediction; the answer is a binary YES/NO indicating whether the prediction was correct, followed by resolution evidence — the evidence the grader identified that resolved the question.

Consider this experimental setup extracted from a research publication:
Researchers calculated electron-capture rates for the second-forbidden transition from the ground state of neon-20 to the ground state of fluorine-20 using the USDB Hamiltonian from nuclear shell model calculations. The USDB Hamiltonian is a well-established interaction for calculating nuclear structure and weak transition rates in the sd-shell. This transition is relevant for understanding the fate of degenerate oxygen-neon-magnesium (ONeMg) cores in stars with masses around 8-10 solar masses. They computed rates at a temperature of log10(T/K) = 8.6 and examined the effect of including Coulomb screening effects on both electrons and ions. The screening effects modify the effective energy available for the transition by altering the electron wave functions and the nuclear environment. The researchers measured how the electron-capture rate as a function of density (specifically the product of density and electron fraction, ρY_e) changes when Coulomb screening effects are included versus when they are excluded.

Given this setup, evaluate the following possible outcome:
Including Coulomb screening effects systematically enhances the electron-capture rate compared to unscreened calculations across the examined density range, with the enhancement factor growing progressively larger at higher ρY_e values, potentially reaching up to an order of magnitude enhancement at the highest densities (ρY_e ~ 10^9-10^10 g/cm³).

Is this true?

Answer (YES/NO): NO